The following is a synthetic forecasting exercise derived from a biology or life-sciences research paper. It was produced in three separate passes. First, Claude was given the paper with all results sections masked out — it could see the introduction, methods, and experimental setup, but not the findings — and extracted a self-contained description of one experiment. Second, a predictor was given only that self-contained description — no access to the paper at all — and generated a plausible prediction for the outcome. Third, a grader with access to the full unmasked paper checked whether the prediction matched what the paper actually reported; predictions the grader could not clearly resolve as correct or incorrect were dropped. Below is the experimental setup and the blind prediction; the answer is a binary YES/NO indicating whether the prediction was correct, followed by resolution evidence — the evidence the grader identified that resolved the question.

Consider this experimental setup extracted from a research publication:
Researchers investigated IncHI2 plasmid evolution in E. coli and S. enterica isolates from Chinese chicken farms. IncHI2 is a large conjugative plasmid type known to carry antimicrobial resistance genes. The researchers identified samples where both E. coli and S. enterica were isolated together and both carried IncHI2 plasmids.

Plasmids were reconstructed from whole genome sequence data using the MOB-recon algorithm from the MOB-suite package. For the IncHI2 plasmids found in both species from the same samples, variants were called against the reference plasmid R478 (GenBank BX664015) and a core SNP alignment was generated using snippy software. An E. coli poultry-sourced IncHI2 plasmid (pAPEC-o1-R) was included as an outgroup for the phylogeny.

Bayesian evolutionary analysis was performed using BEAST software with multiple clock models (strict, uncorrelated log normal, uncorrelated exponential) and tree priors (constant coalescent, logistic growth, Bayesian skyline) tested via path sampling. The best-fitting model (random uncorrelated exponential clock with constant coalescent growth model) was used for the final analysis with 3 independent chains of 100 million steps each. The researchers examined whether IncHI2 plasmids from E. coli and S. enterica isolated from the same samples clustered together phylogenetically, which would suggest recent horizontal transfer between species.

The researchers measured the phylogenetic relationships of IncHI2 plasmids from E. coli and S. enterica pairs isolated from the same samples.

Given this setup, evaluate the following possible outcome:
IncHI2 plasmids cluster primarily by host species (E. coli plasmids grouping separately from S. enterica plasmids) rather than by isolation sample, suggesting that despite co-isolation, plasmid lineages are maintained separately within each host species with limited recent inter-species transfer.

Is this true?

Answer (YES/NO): YES